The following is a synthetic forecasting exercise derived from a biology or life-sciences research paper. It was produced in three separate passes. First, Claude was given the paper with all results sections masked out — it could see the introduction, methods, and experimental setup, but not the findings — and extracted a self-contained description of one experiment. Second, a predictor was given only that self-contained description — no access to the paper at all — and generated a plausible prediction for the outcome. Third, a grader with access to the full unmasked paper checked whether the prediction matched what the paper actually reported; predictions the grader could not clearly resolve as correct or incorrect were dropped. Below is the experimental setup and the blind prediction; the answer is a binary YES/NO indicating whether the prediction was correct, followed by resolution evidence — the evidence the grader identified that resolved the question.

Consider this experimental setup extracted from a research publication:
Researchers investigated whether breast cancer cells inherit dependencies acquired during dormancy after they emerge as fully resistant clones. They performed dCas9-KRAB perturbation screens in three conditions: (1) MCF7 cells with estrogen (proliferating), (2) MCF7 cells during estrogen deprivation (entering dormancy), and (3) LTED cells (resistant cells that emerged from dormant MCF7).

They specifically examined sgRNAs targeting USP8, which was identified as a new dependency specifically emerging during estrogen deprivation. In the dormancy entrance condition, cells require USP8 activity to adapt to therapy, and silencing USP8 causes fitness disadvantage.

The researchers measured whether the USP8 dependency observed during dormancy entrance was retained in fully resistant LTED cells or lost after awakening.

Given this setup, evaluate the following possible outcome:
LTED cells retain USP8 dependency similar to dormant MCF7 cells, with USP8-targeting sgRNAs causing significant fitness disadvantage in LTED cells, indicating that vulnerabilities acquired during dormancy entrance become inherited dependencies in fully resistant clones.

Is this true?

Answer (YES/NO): YES